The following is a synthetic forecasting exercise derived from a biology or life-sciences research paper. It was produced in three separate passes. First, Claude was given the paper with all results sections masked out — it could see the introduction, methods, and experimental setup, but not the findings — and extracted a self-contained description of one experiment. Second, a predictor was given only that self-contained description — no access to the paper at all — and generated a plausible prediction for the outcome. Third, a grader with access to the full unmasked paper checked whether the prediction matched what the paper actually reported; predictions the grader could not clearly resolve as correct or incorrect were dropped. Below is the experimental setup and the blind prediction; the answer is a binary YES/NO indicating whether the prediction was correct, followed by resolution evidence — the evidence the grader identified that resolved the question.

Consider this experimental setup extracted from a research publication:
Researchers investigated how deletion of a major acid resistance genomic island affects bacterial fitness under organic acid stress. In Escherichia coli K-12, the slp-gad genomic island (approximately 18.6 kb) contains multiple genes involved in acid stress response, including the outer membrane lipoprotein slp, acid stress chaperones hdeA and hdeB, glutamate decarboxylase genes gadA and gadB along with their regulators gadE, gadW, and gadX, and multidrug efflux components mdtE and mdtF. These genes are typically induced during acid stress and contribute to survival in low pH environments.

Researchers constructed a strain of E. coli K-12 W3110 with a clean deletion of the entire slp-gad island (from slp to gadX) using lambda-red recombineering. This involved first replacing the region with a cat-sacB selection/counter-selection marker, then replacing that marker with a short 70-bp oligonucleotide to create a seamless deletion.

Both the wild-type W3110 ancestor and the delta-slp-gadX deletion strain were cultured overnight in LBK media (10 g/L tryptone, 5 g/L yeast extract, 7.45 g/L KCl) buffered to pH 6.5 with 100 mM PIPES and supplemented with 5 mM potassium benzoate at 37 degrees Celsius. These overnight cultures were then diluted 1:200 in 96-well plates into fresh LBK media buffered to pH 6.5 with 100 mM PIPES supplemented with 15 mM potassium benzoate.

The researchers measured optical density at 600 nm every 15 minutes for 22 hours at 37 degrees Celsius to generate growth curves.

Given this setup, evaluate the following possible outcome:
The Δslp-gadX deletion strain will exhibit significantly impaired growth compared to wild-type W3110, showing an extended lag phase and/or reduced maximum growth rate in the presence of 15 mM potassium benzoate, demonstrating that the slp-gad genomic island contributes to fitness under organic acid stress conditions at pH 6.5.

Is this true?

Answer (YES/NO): NO